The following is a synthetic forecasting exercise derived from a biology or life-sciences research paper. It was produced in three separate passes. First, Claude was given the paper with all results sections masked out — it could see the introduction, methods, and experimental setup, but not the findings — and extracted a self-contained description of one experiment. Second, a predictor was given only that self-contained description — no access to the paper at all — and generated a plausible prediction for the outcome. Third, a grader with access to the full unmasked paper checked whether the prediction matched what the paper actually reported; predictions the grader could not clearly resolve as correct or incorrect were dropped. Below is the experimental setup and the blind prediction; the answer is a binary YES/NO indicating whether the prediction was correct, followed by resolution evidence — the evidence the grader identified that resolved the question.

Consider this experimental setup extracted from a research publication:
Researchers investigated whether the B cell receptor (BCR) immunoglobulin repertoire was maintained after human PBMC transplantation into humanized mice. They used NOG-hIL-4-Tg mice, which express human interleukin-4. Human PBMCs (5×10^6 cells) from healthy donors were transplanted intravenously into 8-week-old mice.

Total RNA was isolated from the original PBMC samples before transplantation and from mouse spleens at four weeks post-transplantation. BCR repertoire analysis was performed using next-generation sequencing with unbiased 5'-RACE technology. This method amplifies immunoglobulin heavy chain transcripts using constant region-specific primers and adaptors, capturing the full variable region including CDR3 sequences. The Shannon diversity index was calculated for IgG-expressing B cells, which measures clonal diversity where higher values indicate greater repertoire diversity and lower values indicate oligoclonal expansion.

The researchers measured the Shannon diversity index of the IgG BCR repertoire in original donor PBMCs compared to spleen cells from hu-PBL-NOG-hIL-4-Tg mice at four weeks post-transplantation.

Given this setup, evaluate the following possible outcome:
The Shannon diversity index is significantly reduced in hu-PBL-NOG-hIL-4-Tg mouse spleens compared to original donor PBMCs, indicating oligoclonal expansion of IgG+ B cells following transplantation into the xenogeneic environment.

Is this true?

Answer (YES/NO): NO